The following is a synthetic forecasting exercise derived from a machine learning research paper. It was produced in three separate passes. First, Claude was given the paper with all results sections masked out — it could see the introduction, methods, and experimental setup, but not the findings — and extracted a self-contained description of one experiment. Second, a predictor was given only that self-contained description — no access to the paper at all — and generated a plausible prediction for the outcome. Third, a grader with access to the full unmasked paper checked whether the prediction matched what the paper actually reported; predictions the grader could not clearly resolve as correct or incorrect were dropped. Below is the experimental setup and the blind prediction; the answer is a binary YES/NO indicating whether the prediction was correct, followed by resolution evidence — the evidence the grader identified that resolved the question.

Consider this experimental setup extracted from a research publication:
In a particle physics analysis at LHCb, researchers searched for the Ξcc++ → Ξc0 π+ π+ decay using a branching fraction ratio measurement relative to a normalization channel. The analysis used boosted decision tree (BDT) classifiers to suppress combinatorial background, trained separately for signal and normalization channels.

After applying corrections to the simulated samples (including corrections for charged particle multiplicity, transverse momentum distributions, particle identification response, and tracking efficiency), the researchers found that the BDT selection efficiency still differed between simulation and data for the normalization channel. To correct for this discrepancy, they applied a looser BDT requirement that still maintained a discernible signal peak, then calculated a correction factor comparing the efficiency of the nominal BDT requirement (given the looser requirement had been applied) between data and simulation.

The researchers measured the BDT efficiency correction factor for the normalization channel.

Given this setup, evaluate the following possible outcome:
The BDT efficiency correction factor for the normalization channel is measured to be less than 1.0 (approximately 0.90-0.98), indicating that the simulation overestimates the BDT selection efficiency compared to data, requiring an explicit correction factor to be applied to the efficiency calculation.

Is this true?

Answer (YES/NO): YES